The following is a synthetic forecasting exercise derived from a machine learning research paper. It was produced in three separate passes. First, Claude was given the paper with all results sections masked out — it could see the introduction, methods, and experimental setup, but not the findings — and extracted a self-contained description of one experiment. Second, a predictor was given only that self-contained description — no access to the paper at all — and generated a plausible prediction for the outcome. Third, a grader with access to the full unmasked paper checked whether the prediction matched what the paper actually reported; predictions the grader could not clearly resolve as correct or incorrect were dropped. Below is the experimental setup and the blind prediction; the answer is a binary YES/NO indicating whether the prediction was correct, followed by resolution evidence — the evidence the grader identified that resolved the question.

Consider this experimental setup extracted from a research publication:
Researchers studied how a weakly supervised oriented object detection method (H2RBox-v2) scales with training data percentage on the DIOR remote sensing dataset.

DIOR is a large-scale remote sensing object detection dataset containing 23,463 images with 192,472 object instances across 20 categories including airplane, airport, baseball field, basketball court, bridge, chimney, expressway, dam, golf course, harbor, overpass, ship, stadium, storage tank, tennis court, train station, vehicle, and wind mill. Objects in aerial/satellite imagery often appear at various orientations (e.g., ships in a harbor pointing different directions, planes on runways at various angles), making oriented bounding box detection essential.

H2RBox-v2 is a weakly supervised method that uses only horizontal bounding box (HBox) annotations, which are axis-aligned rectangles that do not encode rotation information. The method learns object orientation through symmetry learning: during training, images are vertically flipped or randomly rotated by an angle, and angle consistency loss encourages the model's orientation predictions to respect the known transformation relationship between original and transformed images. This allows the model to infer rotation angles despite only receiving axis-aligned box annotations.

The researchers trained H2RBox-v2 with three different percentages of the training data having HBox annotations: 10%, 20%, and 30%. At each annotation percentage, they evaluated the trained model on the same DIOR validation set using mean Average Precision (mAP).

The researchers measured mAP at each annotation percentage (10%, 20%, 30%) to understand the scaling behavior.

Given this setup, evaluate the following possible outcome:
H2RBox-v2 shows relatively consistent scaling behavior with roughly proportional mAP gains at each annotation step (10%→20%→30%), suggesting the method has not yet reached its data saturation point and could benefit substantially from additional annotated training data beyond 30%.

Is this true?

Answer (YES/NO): NO